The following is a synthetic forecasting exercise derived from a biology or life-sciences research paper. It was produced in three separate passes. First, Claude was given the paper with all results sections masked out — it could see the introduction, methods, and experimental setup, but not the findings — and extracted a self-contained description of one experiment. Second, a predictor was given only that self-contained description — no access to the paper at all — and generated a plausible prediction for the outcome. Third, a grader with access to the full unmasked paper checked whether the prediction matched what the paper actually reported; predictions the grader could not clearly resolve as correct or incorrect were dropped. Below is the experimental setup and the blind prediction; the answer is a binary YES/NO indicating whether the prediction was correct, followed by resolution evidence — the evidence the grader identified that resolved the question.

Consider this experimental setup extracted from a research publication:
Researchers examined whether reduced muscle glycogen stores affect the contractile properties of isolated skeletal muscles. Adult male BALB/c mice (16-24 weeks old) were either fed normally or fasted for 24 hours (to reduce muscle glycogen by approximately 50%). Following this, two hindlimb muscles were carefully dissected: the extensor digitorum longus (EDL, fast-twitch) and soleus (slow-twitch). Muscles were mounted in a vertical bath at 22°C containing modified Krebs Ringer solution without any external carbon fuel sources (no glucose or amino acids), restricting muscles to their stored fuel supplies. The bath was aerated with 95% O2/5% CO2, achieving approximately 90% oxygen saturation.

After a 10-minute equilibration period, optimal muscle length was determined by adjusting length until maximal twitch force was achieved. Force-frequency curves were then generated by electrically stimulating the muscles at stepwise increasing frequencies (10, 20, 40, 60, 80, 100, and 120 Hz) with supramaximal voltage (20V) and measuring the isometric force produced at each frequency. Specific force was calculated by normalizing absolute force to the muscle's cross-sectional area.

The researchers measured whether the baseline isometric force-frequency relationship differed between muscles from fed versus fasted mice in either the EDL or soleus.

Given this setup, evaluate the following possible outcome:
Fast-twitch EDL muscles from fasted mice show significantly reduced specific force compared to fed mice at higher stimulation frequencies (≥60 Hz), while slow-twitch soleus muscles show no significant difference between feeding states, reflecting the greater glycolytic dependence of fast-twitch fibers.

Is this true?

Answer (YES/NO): NO